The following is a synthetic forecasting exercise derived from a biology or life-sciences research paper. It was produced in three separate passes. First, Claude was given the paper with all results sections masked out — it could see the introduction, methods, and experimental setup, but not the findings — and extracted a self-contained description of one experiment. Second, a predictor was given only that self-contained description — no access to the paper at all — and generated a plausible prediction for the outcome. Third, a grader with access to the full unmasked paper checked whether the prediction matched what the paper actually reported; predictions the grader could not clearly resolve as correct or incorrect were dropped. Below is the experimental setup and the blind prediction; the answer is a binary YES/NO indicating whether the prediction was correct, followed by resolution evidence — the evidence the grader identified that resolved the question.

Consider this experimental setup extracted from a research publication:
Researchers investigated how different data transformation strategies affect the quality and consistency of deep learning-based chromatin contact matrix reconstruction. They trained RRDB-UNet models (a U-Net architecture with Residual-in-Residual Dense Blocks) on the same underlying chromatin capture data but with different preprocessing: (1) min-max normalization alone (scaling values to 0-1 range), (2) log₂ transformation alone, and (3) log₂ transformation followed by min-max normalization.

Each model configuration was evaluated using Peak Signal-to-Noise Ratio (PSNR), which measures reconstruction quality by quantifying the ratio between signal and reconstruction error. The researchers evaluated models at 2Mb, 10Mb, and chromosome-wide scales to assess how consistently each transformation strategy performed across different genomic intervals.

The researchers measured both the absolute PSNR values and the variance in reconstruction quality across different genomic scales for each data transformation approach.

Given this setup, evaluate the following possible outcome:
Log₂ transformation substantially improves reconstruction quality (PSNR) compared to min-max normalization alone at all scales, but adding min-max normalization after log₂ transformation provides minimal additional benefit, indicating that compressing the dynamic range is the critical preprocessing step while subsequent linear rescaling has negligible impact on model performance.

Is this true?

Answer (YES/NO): NO